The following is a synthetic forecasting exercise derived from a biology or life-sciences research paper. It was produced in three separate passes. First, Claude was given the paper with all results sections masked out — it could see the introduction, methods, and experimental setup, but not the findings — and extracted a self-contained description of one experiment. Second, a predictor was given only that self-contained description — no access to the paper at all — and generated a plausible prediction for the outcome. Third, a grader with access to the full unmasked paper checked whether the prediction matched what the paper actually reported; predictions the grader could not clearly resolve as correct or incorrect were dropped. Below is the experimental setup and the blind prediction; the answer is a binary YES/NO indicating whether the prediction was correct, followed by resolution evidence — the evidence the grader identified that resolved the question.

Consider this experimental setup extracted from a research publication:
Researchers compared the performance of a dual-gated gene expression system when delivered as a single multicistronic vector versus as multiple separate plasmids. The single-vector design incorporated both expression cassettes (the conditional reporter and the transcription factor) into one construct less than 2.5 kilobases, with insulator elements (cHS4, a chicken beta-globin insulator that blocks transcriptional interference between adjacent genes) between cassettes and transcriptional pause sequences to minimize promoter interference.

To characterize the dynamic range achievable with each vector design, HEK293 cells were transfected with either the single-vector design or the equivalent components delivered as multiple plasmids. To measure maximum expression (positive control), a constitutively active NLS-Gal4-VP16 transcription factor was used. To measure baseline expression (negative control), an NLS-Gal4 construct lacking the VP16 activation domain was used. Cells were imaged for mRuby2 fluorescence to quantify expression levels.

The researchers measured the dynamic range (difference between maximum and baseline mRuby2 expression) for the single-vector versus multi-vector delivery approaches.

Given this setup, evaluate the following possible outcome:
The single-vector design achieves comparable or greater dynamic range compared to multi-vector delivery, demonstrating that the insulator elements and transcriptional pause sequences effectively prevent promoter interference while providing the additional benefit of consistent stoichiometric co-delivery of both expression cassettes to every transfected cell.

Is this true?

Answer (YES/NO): NO